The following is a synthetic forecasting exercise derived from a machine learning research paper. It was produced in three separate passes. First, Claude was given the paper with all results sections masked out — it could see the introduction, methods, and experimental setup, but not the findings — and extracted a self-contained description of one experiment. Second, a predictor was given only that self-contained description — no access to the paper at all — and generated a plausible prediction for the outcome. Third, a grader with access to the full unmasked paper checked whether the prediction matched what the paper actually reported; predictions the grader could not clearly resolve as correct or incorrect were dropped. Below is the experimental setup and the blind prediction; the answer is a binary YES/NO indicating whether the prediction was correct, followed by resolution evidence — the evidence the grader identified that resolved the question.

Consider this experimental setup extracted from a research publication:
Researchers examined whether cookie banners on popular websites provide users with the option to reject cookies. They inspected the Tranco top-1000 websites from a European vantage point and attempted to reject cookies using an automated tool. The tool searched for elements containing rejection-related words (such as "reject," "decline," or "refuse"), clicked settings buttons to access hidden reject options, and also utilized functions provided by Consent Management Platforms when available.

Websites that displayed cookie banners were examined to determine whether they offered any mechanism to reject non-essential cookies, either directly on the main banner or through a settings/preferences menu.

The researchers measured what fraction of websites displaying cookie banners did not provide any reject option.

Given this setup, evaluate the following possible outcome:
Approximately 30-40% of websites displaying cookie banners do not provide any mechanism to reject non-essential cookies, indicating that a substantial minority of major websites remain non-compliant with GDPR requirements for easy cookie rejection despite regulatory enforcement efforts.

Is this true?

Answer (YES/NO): NO